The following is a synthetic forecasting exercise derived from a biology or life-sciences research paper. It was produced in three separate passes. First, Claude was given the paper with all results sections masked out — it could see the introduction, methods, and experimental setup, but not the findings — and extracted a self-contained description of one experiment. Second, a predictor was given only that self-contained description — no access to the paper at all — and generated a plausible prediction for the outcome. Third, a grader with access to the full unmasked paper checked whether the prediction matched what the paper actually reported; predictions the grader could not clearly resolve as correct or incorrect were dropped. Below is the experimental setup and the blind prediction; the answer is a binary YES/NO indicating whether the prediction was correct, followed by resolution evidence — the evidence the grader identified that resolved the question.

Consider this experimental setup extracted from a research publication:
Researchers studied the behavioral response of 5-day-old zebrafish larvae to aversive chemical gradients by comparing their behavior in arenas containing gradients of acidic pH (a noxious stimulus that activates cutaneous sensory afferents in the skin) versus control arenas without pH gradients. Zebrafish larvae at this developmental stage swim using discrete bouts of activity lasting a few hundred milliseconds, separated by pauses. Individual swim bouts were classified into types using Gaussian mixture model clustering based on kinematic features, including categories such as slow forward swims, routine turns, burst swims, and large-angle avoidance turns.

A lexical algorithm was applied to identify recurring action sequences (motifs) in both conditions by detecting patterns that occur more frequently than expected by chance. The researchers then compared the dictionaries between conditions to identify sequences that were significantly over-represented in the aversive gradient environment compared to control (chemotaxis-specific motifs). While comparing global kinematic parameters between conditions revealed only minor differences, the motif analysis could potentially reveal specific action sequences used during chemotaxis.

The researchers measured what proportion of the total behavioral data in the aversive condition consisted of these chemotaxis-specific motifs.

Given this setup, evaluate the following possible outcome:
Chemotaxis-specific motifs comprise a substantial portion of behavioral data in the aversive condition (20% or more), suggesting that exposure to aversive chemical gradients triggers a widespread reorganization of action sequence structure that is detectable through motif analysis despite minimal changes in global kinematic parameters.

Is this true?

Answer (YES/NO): NO